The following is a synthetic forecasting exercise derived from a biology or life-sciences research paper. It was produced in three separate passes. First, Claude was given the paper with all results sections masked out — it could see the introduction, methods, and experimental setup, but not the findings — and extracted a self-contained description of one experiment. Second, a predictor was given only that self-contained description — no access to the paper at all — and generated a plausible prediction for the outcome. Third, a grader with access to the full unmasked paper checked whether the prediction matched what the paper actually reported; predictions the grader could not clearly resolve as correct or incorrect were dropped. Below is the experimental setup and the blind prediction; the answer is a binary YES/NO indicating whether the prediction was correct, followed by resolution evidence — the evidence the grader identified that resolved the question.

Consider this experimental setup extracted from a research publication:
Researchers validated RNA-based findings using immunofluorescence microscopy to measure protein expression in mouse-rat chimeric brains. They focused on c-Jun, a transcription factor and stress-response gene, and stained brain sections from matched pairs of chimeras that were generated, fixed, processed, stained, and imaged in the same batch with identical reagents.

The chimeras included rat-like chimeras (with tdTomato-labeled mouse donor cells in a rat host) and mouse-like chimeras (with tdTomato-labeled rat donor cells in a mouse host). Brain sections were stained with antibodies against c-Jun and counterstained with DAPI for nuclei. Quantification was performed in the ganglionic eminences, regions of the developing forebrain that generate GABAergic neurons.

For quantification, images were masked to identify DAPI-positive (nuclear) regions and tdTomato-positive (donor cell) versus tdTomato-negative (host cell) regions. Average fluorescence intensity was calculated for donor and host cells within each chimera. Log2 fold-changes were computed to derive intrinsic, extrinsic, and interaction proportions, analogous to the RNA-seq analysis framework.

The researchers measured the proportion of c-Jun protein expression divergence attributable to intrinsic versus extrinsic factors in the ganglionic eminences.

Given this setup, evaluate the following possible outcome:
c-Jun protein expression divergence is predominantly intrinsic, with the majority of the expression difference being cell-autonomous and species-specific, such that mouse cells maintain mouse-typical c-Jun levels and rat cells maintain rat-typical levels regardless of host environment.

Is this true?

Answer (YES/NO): NO